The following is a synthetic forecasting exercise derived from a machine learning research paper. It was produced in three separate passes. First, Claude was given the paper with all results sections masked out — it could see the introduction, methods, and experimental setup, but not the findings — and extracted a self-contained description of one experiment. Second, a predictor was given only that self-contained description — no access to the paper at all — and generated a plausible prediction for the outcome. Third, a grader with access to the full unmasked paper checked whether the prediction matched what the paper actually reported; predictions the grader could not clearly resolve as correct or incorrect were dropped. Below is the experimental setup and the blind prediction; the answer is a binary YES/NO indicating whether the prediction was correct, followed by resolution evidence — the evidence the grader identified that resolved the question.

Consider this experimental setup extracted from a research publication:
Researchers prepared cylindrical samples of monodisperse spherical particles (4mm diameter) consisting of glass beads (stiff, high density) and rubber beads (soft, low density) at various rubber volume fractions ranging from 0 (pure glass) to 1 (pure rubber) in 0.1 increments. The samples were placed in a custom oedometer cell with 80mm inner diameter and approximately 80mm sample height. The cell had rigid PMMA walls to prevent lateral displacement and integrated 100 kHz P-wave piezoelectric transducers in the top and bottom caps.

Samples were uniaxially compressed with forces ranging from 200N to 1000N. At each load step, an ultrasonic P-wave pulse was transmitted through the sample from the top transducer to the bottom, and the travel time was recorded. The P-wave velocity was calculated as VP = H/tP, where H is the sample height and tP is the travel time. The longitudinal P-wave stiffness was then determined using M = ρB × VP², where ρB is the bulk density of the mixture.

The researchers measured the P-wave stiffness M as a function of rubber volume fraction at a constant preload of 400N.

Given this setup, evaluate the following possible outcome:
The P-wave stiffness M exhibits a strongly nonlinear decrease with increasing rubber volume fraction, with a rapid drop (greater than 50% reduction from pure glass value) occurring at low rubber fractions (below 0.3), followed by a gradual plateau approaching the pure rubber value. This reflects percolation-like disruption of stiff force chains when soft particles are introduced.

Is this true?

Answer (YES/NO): NO